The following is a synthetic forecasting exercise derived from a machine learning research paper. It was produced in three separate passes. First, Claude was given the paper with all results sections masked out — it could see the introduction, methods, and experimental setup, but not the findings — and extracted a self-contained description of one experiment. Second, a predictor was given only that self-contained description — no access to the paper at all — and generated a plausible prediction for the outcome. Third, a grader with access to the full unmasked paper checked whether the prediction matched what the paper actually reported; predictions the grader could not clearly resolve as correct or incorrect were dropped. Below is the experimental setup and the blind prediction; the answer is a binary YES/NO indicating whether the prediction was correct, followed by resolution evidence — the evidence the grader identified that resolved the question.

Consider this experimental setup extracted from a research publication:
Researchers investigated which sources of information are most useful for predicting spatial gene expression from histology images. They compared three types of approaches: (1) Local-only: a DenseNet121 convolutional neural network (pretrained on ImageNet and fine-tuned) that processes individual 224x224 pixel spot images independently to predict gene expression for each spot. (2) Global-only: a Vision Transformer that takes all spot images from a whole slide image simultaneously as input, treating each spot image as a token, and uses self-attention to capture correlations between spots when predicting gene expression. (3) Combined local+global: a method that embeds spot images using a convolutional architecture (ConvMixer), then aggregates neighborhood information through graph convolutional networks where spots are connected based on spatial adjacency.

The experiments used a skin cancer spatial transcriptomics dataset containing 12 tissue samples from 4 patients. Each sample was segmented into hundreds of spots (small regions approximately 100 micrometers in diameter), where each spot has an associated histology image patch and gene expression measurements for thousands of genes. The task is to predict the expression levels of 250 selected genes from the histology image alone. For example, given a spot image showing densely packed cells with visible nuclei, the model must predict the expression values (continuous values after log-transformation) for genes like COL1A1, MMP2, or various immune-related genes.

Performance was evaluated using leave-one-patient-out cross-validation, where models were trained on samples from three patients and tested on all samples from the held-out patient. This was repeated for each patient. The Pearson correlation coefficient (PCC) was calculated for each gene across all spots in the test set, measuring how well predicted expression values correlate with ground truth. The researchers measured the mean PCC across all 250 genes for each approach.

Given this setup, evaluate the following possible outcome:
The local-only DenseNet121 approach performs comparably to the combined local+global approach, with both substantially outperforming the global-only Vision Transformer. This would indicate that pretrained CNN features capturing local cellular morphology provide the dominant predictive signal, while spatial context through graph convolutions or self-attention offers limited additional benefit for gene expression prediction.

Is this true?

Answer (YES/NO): NO